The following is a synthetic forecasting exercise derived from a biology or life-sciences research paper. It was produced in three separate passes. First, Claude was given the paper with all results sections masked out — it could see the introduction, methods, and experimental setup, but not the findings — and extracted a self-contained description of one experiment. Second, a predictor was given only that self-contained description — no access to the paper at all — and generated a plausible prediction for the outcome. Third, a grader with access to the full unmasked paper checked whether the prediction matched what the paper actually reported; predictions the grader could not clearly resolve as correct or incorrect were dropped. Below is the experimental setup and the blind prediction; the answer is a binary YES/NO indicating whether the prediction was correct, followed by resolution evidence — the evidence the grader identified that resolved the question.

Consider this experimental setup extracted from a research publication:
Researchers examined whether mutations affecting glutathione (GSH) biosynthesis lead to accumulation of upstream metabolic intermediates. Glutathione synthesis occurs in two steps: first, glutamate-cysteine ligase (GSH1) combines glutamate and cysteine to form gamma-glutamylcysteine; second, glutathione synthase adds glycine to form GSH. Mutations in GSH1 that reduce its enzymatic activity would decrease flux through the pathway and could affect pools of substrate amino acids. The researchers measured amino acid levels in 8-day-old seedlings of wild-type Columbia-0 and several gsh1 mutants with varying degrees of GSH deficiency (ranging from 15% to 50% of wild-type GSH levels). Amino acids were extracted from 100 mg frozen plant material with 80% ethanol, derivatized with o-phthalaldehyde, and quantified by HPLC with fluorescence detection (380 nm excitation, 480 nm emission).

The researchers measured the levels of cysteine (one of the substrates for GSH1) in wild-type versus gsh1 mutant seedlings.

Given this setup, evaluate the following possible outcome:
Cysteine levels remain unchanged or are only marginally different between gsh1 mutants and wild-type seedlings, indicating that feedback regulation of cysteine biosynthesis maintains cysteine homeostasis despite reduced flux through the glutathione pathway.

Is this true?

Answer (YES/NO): NO